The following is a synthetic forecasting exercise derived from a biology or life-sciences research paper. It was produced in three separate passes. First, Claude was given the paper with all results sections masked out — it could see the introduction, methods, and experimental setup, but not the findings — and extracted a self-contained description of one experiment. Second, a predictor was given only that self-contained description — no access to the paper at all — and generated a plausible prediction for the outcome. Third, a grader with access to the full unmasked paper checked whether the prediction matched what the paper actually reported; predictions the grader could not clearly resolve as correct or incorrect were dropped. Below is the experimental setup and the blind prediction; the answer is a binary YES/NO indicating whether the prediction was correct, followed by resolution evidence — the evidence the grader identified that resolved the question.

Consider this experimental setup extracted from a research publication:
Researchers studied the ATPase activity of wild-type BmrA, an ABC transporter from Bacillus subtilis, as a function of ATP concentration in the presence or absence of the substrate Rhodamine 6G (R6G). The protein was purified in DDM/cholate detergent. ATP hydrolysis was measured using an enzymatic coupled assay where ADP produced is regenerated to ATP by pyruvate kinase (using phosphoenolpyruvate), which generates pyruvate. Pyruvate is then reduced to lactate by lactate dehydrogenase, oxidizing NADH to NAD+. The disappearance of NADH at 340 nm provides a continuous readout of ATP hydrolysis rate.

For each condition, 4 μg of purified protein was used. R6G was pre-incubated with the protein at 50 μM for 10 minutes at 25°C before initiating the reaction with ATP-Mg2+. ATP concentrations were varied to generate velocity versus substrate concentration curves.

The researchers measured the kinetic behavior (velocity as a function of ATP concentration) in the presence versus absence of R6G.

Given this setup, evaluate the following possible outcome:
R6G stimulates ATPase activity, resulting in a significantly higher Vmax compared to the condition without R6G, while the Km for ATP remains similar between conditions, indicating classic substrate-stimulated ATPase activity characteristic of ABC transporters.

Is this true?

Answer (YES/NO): NO